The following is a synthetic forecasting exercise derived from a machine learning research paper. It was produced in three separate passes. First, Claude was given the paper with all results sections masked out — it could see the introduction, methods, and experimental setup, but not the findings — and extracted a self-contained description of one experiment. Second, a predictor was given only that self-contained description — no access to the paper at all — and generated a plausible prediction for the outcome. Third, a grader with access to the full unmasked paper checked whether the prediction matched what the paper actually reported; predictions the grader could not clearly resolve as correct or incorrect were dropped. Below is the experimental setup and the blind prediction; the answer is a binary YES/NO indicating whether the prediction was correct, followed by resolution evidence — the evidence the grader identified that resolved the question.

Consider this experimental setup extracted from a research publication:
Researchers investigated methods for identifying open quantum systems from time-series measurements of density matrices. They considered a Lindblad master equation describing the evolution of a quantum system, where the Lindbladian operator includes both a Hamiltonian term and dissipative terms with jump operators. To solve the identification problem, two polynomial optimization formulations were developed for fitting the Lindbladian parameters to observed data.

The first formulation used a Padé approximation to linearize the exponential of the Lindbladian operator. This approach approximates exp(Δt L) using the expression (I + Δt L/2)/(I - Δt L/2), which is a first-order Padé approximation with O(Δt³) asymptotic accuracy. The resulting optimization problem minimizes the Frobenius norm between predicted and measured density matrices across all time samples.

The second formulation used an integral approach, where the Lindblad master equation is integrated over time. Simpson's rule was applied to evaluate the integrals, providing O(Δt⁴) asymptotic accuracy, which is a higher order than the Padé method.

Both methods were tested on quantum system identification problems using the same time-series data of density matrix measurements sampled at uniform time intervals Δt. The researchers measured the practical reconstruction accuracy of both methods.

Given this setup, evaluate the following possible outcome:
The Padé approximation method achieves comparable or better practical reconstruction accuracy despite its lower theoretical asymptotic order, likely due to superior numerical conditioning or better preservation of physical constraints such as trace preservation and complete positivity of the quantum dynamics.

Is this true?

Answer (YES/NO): YES